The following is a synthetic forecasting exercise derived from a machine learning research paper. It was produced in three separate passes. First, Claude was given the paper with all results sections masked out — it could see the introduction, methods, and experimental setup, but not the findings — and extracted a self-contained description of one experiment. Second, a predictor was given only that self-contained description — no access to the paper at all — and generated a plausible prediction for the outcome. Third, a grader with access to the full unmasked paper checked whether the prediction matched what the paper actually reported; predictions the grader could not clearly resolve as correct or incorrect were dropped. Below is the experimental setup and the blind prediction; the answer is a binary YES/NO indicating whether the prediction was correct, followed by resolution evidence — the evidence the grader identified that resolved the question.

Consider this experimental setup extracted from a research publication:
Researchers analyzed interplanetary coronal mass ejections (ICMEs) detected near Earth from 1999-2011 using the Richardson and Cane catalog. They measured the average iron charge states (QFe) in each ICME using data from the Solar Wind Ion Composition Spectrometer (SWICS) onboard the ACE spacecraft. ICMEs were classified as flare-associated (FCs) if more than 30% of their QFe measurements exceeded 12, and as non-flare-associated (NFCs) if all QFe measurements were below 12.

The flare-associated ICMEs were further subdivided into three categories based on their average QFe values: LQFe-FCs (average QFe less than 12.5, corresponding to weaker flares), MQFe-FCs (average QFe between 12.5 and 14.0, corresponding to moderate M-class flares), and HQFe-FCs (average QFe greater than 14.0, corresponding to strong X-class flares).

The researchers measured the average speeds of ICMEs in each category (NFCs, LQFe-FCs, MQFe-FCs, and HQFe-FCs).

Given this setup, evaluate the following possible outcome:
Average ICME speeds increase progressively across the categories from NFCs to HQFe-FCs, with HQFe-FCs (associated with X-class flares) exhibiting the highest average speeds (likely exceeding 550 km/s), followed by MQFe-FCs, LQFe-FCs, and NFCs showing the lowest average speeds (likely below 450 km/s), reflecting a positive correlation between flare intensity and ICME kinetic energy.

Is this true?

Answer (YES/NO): YES